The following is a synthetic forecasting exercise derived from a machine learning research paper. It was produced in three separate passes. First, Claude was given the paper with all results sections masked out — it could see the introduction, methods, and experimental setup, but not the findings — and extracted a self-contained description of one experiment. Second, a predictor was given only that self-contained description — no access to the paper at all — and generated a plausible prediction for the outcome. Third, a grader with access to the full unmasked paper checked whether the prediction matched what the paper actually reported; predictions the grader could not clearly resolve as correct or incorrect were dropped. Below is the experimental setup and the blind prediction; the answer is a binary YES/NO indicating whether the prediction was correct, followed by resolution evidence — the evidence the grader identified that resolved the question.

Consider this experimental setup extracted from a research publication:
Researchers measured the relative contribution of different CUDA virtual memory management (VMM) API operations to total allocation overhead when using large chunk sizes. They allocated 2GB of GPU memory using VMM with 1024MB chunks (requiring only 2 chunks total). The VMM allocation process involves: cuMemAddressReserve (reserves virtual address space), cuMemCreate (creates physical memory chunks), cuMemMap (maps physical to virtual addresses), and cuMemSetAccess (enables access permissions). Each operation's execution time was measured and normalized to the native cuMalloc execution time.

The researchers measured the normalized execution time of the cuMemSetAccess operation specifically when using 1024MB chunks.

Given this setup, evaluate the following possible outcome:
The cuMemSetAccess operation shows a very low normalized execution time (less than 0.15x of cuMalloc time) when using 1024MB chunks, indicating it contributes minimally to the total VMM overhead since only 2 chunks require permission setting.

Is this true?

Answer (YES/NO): NO